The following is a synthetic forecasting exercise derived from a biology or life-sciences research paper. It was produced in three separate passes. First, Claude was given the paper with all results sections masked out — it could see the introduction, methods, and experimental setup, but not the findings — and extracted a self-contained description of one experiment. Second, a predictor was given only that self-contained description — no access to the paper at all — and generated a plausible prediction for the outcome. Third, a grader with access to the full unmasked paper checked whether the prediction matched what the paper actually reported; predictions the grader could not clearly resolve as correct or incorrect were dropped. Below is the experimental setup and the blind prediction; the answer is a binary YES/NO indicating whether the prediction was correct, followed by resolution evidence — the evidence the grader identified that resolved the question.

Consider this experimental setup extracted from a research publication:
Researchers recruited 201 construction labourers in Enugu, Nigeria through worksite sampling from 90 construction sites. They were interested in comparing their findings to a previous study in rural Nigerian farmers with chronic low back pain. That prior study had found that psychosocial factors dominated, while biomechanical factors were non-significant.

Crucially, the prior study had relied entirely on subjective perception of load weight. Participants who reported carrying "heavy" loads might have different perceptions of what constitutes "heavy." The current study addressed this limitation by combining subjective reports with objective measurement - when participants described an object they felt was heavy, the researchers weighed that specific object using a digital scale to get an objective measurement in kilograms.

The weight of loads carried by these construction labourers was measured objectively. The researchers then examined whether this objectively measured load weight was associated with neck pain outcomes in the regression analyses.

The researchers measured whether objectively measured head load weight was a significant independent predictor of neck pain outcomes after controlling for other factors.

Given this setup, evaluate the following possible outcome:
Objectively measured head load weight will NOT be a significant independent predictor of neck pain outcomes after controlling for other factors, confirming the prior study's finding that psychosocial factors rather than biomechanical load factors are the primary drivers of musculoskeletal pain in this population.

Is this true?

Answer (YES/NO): NO